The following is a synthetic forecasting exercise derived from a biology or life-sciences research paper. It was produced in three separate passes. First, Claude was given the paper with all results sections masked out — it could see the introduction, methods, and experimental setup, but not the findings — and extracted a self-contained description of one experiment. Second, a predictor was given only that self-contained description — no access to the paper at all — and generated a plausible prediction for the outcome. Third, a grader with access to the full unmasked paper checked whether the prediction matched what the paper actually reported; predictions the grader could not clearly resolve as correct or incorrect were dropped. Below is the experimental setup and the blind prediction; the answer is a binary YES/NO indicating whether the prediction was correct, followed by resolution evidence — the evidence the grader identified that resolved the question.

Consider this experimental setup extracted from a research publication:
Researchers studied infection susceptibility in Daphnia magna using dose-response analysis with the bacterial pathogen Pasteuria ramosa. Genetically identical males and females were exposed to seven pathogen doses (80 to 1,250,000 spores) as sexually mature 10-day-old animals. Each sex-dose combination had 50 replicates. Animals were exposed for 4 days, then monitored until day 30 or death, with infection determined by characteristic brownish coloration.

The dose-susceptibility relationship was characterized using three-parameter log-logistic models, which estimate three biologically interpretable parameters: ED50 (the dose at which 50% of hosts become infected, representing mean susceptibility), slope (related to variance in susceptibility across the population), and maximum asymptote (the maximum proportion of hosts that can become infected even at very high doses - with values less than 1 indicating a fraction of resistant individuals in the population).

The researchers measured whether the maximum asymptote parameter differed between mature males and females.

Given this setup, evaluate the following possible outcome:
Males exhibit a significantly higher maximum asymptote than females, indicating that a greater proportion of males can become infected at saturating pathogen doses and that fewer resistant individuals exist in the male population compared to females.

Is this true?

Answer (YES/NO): NO